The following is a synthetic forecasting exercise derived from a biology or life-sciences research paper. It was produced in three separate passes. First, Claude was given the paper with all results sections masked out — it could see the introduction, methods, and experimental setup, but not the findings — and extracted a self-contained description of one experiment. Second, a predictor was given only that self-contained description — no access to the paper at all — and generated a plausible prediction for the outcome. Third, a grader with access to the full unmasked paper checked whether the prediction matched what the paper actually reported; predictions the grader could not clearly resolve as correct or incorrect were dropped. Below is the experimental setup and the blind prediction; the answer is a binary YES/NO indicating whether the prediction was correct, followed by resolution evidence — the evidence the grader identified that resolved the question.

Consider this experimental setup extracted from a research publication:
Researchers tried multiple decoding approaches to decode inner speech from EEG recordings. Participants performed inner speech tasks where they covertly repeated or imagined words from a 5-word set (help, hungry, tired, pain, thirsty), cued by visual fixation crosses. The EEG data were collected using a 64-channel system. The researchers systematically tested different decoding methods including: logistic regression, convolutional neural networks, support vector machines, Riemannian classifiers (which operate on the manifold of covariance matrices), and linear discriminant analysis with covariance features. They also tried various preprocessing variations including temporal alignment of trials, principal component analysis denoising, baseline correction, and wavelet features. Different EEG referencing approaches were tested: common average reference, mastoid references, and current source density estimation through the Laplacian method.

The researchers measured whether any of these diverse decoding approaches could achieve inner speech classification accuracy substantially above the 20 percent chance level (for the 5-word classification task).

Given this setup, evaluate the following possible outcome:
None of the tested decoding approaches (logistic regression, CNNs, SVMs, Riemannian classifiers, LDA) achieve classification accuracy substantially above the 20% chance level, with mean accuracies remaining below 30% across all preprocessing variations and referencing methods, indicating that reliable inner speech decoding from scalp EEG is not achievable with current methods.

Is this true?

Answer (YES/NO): NO